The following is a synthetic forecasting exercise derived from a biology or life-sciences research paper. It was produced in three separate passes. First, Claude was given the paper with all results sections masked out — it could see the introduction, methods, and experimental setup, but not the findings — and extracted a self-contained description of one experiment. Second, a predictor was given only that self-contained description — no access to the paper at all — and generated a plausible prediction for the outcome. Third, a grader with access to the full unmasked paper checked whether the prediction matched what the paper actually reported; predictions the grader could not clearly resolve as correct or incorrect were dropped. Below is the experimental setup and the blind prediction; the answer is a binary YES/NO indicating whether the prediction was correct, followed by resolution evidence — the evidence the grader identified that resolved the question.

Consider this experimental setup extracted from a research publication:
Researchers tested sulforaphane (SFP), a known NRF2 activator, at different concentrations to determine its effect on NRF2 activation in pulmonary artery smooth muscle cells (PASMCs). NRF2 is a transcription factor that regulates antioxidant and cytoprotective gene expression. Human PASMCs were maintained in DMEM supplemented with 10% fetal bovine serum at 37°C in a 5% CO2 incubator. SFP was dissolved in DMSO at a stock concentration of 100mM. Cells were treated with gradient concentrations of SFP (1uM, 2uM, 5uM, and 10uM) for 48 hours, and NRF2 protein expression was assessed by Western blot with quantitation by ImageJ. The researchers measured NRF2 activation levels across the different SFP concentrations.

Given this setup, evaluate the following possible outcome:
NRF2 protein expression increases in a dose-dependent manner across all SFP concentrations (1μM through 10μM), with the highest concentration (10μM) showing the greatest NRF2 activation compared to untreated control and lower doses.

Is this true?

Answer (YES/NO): NO